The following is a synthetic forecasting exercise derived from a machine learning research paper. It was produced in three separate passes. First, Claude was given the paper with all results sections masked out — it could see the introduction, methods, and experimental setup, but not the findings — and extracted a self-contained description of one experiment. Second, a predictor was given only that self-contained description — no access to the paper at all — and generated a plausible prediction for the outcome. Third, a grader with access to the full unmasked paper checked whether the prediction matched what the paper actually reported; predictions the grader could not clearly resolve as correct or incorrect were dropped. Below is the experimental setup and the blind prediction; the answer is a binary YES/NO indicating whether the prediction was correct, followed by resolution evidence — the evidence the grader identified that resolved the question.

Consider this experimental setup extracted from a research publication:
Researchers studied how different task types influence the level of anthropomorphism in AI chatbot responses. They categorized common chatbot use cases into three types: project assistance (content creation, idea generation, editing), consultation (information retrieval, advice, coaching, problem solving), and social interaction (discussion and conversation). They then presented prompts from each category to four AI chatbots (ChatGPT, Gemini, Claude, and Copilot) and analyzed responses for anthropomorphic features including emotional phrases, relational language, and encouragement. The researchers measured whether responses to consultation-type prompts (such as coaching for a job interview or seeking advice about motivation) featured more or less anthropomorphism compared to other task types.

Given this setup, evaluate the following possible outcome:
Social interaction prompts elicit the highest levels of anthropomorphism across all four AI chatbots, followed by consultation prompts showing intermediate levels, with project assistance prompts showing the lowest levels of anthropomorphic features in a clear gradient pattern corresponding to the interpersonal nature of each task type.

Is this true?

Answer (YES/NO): NO